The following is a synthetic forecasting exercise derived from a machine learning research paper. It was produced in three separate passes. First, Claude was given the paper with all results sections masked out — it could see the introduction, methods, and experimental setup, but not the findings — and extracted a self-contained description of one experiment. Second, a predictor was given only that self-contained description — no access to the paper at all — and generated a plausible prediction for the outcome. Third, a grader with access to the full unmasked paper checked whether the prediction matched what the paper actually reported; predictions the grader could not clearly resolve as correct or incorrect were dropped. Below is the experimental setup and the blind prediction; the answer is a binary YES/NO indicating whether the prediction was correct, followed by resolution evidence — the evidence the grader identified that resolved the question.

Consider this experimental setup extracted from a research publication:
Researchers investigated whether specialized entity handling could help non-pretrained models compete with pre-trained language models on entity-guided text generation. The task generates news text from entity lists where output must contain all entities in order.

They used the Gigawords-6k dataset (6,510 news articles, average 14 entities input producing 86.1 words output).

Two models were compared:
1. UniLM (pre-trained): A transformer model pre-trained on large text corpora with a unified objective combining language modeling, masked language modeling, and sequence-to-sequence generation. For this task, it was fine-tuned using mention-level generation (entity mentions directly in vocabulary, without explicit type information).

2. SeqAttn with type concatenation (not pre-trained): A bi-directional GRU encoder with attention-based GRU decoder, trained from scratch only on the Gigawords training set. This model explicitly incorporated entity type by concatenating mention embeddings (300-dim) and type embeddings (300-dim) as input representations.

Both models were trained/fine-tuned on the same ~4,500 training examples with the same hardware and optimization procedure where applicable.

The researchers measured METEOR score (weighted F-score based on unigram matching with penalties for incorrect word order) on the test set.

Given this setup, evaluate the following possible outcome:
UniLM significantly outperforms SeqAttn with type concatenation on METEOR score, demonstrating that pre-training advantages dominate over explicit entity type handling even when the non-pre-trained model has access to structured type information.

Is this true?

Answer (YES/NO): NO